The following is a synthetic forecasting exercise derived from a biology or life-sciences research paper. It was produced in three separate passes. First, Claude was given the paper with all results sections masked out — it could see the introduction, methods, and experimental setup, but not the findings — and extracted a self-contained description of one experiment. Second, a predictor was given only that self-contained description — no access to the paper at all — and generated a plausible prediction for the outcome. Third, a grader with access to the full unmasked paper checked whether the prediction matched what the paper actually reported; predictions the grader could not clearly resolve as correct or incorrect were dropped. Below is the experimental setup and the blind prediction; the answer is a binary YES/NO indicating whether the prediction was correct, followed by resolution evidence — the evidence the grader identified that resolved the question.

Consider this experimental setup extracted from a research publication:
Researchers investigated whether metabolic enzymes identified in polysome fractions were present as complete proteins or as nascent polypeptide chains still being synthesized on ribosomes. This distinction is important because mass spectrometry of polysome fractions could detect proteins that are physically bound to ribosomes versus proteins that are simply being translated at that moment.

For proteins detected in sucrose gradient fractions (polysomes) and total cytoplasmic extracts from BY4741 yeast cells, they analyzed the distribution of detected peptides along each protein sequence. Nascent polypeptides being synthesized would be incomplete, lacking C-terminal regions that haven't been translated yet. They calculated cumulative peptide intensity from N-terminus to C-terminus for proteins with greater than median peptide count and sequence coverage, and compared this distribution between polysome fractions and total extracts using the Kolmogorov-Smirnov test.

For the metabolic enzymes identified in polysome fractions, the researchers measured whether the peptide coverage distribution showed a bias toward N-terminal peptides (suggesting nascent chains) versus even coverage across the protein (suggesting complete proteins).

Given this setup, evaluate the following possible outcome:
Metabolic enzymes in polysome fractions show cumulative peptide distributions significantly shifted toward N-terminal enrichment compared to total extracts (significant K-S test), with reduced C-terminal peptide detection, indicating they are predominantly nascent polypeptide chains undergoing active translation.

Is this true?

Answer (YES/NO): NO